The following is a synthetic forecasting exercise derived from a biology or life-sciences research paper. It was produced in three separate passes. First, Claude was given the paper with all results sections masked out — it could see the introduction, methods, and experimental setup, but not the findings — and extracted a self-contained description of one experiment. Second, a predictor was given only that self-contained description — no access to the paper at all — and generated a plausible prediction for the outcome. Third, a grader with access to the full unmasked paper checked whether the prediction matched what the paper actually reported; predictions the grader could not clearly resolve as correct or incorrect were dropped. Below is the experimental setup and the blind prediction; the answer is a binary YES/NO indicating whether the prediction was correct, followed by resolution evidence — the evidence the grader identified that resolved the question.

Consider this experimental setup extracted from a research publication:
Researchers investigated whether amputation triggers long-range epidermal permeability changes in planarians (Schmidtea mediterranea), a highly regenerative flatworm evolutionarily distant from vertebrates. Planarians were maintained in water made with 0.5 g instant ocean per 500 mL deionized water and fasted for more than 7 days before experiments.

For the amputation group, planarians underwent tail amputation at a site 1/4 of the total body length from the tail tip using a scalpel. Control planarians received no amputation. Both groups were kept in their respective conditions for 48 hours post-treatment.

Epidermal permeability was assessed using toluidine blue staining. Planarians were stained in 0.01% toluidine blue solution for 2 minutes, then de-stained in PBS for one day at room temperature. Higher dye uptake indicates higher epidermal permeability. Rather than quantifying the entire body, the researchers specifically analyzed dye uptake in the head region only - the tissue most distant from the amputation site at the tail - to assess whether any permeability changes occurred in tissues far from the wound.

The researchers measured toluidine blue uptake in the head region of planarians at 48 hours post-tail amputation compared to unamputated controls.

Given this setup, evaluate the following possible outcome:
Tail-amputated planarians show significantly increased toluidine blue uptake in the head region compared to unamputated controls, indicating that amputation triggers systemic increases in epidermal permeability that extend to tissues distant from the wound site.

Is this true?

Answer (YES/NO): NO